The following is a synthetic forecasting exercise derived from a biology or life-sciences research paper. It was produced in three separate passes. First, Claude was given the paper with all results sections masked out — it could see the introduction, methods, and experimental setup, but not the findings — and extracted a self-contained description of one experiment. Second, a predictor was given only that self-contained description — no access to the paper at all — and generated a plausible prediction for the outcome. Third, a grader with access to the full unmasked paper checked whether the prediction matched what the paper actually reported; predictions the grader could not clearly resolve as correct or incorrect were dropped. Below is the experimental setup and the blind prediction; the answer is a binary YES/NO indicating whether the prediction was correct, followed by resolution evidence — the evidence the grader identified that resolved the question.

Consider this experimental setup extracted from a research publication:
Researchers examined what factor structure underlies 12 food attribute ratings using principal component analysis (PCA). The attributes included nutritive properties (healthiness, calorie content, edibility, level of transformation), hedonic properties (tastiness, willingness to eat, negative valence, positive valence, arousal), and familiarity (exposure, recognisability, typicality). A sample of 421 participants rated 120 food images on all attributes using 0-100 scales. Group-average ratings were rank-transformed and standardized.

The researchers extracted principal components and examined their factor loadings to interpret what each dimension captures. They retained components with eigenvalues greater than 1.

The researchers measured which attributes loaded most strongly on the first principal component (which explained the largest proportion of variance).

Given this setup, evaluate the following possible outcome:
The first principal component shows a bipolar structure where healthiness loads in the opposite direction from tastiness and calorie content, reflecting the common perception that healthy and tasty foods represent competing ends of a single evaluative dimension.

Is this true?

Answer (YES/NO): NO